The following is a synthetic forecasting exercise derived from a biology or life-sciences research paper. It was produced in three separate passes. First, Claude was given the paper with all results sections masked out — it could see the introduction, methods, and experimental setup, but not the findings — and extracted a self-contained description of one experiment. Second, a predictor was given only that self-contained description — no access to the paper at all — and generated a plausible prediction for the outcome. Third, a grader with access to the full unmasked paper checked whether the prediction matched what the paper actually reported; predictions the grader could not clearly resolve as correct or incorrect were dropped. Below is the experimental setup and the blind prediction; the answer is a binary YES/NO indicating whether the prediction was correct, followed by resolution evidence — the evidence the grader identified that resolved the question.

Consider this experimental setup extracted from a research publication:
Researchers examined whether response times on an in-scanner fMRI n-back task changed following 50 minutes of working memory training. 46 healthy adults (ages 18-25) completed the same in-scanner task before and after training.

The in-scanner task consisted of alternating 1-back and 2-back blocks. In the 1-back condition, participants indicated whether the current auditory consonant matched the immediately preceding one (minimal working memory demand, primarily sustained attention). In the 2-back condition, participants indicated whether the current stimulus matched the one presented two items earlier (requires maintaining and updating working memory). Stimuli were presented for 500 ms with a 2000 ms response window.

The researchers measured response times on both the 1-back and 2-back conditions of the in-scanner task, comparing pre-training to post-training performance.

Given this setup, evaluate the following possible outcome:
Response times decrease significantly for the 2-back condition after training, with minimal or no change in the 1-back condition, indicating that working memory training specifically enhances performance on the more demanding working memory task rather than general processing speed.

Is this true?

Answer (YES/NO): NO